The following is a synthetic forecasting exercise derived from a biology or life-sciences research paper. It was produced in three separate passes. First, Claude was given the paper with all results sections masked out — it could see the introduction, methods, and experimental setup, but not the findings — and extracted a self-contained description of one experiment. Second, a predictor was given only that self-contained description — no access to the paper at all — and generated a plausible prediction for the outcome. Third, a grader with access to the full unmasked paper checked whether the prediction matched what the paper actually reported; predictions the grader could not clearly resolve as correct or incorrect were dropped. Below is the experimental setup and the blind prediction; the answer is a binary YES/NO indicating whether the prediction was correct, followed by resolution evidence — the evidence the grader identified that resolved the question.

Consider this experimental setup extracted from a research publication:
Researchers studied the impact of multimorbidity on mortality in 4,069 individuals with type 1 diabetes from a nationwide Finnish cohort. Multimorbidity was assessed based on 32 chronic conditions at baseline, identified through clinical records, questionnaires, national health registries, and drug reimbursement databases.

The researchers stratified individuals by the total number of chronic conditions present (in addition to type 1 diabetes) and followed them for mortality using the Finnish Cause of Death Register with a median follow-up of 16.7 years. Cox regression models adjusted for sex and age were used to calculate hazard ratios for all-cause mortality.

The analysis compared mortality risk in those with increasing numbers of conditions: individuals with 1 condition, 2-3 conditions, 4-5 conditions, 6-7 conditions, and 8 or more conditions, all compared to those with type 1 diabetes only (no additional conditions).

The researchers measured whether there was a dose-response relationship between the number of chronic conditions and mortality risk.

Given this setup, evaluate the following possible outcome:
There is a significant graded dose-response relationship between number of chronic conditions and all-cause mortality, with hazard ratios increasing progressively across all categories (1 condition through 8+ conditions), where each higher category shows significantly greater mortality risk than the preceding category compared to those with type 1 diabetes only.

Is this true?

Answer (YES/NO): YES